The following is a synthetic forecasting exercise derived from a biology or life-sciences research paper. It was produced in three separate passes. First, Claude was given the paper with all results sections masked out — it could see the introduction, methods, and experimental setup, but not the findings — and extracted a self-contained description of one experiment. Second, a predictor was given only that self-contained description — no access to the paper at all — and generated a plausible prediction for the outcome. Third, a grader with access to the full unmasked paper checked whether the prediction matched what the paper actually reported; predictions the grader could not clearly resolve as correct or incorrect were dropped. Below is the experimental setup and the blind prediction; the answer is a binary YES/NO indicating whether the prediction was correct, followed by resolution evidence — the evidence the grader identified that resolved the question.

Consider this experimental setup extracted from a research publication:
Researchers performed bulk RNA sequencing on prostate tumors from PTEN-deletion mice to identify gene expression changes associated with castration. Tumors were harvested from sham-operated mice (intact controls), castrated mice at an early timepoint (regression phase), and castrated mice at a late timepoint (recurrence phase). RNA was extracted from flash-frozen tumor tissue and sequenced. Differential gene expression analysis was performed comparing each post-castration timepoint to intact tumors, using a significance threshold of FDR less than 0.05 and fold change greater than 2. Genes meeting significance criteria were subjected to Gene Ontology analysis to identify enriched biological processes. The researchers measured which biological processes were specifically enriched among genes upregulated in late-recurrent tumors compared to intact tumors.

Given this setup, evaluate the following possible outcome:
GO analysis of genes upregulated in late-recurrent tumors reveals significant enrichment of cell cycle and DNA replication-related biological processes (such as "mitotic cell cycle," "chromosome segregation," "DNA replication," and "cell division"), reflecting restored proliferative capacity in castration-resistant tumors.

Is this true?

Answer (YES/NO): NO